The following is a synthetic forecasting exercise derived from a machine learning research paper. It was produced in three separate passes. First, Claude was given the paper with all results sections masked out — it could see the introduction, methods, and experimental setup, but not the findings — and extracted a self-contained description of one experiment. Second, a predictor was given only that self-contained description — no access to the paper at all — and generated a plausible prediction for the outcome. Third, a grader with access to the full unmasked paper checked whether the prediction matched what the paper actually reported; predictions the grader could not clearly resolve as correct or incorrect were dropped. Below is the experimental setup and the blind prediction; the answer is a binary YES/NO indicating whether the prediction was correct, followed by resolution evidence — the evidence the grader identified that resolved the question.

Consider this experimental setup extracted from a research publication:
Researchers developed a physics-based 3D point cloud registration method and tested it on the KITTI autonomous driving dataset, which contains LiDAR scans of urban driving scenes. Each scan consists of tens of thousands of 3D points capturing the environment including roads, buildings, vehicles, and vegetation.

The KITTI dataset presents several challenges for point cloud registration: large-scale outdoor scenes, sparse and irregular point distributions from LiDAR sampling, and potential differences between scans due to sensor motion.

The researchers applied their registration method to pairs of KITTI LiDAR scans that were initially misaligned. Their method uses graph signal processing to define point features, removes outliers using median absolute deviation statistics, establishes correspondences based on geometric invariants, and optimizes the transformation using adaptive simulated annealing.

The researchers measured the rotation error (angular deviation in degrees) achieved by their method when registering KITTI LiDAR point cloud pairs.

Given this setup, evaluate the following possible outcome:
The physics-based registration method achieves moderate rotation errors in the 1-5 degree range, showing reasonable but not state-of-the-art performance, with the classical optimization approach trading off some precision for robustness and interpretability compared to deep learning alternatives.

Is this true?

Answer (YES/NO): NO